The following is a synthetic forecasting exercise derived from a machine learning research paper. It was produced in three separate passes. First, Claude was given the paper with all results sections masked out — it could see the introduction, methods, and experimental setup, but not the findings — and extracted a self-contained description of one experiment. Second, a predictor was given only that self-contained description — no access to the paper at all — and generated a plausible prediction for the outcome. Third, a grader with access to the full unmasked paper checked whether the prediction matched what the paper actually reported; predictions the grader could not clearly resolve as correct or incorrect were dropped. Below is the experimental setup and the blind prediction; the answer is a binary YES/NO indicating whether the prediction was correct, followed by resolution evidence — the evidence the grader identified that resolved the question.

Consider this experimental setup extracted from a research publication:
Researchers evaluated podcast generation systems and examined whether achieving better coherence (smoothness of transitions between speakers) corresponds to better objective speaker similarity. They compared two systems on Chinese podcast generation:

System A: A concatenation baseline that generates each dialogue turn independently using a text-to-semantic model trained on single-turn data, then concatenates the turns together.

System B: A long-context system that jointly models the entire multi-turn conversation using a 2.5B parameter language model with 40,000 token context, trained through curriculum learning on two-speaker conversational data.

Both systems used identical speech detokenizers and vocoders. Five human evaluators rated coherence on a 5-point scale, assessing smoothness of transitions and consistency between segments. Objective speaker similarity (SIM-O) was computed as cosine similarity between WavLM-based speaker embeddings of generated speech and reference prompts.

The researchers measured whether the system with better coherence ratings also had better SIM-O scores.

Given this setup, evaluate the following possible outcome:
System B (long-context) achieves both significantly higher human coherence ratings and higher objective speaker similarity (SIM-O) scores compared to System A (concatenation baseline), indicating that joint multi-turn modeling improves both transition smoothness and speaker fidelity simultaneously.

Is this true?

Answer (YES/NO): NO